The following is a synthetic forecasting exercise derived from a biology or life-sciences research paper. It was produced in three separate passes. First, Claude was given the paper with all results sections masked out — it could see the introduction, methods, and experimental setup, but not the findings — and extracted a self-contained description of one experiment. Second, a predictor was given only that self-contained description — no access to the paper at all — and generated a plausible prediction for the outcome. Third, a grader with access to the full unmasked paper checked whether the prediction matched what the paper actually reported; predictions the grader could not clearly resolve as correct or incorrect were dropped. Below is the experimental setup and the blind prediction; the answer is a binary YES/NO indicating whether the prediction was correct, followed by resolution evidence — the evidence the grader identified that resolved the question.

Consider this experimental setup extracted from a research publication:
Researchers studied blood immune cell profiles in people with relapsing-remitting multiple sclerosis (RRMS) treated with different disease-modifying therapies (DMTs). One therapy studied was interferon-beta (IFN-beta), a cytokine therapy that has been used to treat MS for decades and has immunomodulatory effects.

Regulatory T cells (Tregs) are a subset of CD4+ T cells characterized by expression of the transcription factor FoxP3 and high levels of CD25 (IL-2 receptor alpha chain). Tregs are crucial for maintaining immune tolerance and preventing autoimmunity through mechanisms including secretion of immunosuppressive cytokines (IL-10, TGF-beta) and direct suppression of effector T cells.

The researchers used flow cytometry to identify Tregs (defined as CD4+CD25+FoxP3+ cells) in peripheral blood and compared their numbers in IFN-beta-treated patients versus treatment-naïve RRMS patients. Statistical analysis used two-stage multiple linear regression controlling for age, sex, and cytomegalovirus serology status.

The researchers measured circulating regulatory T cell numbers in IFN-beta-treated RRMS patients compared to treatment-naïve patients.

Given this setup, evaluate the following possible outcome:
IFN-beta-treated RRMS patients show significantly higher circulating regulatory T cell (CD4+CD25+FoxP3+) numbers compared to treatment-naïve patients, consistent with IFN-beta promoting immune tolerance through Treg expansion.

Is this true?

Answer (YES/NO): NO